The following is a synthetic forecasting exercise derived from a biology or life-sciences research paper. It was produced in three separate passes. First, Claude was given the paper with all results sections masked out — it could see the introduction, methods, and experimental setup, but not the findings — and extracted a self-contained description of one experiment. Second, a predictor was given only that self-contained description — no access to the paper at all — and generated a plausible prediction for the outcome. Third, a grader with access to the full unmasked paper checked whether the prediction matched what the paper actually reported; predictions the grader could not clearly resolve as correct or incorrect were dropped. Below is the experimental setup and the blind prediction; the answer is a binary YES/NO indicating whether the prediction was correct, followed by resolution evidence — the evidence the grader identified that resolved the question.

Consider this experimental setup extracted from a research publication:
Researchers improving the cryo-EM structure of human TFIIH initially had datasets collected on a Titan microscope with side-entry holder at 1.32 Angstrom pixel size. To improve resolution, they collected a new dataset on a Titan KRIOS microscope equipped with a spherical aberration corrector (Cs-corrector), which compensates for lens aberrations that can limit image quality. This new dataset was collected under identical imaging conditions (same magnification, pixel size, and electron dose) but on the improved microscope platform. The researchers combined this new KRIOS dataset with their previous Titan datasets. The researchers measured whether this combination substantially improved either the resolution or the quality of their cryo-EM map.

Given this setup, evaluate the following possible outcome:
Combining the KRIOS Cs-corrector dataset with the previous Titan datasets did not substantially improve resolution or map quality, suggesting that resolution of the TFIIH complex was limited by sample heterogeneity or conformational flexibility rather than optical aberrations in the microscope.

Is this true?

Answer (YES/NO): YES